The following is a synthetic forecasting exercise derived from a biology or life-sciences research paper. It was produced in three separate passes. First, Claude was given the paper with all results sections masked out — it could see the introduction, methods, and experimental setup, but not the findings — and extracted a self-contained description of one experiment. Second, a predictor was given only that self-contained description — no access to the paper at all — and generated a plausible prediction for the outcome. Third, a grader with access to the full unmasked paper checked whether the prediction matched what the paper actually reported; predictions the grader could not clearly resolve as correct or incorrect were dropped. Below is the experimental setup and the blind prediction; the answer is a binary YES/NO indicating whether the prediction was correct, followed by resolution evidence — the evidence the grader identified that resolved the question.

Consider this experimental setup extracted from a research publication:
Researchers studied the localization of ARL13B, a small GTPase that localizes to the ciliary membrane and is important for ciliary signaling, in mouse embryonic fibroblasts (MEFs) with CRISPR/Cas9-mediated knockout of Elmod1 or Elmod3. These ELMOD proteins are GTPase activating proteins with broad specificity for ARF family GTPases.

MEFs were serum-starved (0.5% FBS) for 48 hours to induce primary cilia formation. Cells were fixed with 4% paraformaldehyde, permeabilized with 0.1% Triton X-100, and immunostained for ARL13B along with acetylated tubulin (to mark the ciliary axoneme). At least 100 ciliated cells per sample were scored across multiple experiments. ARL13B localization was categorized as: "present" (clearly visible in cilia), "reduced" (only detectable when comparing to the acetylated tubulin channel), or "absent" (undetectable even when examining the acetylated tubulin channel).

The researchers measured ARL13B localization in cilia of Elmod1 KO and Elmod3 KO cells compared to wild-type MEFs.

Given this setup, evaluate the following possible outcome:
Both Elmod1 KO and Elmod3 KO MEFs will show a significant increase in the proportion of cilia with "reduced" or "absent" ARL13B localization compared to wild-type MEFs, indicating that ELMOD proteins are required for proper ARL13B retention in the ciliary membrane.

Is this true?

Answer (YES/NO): YES